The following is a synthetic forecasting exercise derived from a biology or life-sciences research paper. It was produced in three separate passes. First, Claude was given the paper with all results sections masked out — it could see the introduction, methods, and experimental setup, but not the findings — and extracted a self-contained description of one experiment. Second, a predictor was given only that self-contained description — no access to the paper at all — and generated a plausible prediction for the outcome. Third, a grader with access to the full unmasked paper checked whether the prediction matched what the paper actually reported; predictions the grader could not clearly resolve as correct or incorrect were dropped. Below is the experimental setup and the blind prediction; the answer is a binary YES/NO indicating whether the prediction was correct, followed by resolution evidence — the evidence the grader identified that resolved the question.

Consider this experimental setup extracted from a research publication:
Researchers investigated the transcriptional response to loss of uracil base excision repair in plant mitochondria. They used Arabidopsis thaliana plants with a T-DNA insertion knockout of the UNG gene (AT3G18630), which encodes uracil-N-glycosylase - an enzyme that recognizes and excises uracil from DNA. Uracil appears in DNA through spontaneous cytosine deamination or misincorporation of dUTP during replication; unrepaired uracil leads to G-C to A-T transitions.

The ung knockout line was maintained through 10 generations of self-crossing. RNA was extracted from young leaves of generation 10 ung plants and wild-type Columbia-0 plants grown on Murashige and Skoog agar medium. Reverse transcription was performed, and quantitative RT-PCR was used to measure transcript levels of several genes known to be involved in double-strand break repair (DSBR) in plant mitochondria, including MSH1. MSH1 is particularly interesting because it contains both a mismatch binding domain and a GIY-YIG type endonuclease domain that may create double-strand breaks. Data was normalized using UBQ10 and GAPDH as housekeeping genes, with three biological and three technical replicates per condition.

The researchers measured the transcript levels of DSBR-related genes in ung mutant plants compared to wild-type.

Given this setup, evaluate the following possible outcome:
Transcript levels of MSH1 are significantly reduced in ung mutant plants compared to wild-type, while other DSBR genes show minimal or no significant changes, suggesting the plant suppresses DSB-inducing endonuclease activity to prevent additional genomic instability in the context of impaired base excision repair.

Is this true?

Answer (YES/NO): NO